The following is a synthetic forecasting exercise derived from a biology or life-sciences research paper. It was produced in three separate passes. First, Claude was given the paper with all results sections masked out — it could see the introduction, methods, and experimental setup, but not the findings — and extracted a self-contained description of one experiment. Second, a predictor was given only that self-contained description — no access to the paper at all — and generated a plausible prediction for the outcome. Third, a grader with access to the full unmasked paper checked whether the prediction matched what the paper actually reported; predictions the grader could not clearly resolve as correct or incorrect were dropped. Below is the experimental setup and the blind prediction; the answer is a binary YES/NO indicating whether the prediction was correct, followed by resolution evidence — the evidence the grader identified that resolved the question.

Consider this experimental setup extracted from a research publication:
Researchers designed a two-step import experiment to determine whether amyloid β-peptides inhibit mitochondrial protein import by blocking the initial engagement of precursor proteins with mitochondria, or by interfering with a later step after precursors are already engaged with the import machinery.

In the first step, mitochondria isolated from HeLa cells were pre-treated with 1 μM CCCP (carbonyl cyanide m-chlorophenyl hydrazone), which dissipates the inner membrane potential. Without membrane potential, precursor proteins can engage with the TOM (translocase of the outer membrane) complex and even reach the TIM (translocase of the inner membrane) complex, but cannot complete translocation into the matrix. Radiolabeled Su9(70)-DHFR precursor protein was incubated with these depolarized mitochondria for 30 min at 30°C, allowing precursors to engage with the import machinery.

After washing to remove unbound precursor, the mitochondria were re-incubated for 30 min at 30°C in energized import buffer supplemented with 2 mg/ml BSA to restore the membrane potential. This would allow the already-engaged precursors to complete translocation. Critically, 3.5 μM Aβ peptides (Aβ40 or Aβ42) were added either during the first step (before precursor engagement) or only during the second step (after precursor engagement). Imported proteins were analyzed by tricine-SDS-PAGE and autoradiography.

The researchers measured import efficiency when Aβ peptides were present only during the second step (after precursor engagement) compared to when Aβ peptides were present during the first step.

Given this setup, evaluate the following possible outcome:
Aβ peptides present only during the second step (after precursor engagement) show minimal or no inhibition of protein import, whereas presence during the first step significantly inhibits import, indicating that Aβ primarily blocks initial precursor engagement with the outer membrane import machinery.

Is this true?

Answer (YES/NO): YES